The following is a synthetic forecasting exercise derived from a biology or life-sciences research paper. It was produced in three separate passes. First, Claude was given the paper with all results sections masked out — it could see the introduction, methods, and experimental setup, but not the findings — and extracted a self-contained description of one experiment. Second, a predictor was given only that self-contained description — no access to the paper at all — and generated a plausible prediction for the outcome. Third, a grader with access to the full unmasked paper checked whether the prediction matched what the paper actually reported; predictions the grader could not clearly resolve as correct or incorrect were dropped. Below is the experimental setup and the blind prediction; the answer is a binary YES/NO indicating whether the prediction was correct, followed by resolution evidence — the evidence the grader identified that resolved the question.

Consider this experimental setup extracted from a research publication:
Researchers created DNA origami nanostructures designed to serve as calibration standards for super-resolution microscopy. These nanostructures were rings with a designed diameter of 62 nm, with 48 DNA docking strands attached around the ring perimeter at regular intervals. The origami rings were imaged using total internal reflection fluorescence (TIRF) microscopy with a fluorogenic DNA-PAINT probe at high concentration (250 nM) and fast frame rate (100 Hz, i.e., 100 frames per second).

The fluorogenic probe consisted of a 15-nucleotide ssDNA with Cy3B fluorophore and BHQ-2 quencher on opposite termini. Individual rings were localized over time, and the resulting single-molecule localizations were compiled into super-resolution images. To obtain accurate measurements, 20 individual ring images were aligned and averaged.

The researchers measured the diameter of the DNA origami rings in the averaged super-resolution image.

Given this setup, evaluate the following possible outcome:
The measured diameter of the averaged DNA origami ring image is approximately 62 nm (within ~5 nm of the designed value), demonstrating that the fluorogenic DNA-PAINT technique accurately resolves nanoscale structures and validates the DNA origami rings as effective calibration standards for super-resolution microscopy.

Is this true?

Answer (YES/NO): YES